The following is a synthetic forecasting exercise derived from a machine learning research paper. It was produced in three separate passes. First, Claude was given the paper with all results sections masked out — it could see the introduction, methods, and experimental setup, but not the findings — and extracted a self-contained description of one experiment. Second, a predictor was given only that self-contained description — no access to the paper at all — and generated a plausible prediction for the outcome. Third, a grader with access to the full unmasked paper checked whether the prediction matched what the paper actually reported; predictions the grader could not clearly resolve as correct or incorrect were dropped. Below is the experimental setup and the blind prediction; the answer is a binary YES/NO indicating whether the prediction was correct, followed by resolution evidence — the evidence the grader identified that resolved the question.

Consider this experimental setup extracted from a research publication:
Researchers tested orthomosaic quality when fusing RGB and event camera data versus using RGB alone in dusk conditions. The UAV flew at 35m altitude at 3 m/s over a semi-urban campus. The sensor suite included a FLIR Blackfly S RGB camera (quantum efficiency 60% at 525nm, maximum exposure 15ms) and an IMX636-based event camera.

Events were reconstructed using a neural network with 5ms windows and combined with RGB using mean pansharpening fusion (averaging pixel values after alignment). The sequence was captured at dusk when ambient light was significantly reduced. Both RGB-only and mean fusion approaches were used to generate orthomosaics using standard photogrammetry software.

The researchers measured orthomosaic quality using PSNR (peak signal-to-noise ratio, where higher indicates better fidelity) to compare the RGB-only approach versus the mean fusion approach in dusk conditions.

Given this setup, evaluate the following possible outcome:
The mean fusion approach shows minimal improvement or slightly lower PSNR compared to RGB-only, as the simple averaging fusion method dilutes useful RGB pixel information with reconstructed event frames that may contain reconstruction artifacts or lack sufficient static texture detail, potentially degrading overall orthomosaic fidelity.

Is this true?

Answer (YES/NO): NO